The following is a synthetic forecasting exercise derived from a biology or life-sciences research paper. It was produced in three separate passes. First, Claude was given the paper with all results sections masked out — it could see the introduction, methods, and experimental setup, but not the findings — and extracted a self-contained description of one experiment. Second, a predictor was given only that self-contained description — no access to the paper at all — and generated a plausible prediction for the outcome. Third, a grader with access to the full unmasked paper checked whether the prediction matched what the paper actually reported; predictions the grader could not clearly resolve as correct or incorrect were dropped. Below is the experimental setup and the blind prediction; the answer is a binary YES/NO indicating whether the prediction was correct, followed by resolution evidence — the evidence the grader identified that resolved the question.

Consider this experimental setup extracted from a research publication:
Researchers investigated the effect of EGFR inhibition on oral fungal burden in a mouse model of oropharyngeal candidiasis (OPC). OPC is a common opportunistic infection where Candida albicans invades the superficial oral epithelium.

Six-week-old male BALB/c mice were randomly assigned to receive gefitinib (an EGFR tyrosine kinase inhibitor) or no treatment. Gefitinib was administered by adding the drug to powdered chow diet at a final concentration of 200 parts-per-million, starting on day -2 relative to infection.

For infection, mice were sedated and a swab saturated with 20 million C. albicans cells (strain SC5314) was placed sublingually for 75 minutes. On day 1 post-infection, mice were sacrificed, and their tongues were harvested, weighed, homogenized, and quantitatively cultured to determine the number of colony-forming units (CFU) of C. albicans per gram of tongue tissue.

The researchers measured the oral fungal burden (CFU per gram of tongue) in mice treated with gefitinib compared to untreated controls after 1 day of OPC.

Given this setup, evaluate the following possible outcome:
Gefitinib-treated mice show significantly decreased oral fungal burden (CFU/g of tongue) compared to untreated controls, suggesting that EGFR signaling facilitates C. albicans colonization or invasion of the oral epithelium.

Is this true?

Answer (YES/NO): YES